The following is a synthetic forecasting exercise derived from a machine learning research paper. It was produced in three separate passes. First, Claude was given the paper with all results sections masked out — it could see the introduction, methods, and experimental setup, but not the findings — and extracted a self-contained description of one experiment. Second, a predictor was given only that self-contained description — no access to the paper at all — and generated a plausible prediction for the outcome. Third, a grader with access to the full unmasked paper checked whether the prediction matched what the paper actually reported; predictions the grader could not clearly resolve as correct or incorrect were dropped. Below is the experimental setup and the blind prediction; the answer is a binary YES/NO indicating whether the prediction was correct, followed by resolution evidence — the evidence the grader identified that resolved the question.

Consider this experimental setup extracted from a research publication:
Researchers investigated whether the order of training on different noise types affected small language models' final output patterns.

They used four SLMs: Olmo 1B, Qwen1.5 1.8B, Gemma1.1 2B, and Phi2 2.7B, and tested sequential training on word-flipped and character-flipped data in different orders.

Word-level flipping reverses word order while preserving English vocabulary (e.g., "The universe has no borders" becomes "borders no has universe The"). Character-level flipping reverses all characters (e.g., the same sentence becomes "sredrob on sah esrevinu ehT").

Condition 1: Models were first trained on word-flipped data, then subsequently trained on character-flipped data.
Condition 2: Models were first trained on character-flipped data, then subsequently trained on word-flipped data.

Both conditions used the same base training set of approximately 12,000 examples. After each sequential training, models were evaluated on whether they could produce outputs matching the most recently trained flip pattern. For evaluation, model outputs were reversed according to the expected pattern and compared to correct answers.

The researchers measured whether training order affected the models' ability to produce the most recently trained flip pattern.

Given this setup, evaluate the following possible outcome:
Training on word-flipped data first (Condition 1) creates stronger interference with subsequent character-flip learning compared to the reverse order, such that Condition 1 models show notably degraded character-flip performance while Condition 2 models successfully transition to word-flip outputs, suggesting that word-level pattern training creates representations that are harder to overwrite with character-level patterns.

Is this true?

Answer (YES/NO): NO